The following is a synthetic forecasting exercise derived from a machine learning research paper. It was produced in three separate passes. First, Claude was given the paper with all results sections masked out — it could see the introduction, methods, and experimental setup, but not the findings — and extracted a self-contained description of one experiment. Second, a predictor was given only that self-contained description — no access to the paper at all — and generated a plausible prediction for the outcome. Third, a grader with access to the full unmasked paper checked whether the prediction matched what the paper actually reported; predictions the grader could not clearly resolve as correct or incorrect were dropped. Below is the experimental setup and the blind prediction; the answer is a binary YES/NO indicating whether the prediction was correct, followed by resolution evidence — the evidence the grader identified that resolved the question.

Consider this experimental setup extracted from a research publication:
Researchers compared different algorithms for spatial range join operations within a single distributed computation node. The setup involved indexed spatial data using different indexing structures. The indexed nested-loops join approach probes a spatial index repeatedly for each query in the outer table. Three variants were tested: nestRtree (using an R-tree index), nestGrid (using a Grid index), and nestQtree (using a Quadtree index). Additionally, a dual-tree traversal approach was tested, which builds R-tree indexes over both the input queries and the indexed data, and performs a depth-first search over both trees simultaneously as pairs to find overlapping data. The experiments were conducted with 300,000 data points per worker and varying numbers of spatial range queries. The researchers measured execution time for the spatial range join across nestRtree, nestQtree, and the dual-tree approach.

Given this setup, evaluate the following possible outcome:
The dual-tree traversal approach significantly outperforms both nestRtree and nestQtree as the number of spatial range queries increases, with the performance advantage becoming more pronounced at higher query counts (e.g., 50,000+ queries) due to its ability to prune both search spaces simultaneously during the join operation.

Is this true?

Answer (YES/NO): NO